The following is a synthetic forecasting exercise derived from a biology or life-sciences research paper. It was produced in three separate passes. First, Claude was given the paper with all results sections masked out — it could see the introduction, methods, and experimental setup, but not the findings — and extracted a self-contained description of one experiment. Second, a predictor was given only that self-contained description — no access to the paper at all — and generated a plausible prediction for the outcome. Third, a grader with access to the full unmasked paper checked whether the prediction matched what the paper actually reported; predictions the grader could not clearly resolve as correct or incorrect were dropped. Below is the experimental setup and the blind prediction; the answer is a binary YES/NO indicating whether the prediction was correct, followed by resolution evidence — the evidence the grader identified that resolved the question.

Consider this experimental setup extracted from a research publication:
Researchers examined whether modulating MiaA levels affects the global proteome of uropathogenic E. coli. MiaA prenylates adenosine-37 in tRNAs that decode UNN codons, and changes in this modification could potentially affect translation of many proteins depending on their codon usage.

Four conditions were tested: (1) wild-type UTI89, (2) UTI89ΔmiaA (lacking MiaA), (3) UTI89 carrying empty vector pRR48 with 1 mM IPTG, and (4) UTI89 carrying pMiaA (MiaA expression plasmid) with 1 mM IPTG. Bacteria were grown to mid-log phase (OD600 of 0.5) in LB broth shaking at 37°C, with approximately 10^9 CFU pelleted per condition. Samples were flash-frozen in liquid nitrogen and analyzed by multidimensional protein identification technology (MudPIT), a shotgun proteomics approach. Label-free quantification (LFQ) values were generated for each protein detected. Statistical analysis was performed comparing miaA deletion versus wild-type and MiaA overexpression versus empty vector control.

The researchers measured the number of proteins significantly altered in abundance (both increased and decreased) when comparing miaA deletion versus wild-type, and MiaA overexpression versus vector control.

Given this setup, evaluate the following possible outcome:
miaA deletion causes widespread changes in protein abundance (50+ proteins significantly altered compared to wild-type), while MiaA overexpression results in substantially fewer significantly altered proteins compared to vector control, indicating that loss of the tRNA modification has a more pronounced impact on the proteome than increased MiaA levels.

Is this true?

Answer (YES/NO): YES